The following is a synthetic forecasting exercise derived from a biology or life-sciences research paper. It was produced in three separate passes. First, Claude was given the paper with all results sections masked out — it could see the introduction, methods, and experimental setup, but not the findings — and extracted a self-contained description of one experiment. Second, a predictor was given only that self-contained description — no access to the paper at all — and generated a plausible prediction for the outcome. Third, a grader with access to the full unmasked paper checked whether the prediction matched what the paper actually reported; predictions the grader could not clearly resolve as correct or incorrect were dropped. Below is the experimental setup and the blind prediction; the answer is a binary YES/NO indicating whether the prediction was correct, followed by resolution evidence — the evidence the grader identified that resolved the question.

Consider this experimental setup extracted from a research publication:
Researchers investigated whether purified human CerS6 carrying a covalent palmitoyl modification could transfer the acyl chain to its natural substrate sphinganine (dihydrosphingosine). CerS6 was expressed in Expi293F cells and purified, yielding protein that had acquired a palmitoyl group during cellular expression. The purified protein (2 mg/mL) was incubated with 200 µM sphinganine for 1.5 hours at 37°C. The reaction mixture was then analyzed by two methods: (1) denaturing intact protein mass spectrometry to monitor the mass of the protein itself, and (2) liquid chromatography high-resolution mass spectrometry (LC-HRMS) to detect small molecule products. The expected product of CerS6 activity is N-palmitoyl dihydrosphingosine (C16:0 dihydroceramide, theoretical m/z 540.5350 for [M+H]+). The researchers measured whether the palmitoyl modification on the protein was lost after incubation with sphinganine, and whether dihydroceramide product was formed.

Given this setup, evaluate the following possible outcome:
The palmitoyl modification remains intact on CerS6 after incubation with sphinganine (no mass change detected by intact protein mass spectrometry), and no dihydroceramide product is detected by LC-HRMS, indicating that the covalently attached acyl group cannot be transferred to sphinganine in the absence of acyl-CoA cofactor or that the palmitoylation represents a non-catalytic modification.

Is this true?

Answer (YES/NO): NO